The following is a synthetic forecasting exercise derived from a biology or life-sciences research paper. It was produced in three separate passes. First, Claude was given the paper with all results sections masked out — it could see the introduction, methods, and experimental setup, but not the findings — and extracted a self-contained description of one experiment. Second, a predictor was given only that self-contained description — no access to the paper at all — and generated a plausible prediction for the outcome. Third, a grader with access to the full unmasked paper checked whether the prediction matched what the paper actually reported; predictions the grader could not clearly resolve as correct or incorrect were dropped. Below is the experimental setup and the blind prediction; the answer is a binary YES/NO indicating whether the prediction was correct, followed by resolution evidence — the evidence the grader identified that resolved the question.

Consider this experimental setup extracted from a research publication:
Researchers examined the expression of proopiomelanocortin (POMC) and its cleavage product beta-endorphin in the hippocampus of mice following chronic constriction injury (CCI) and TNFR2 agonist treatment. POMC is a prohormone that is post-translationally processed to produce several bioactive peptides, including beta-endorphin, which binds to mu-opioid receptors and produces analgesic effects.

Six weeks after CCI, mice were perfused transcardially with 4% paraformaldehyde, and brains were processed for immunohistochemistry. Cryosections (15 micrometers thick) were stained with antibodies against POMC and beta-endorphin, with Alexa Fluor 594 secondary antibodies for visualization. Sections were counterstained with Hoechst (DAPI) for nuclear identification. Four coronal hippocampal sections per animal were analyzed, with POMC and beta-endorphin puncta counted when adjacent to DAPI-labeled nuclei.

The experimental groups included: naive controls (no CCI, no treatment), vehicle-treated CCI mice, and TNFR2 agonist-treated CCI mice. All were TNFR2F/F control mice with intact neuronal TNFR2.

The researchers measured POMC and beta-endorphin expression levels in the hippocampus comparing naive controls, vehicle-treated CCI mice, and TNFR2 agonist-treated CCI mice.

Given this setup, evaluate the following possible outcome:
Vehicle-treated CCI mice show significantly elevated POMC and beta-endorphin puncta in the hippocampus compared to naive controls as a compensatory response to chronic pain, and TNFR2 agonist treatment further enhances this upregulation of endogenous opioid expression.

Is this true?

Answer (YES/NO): NO